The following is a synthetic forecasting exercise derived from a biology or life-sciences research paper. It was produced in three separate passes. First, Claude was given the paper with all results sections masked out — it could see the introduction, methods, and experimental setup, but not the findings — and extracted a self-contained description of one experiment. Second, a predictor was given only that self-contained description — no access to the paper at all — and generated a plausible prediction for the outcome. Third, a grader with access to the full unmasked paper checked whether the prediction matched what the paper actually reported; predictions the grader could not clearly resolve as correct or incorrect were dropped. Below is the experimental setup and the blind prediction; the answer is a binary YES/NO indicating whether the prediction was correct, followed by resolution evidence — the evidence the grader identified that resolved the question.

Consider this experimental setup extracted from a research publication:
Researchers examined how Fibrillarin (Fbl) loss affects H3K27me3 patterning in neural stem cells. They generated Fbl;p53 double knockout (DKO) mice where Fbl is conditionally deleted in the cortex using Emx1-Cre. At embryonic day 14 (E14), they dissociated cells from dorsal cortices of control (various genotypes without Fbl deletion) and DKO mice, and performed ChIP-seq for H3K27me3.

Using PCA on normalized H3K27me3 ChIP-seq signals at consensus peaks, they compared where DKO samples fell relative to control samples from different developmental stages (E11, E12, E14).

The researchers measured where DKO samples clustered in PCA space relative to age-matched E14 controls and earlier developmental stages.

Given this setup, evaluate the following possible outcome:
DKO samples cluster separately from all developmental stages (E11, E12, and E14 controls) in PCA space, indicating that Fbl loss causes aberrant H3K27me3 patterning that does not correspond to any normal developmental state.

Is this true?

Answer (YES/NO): NO